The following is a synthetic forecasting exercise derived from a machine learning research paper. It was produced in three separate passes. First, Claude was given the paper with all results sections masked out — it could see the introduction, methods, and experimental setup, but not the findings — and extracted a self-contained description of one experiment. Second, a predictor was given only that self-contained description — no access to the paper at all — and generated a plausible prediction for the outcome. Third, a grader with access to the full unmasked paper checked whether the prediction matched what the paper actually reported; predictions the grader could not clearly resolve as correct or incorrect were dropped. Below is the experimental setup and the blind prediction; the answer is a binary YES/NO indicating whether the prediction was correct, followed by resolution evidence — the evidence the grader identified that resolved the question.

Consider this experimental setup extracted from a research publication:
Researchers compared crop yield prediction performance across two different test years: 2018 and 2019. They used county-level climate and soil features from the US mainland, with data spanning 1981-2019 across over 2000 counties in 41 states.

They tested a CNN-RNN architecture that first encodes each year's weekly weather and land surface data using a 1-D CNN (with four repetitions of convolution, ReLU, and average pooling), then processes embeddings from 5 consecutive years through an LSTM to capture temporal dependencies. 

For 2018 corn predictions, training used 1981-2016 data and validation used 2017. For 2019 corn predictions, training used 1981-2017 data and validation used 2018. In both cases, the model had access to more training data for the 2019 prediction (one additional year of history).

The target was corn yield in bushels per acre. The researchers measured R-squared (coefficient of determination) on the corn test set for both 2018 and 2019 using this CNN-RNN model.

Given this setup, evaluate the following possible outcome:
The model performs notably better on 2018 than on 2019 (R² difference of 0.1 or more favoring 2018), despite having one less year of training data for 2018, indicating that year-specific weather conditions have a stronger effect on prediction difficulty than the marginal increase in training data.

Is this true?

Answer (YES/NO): YES